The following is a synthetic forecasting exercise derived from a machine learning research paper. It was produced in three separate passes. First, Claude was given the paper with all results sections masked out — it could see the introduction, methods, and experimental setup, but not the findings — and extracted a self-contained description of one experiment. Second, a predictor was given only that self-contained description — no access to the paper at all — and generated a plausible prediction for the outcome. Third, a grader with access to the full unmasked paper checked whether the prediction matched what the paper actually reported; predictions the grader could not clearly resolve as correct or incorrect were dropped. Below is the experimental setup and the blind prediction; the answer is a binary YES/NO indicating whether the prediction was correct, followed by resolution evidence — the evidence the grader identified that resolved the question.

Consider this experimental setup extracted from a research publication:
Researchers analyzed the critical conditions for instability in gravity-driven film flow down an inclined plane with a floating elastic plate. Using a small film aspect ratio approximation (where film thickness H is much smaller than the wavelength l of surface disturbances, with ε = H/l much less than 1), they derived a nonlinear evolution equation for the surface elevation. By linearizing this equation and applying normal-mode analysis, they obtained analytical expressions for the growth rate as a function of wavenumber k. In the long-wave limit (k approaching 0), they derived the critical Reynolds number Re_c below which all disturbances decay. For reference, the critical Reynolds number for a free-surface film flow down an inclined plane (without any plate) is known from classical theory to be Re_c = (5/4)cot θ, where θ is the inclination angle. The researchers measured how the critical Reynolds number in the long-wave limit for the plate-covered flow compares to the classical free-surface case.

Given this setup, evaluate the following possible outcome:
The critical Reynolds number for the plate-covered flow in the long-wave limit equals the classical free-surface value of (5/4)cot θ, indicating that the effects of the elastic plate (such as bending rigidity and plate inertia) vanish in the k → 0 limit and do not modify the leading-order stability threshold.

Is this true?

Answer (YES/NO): YES